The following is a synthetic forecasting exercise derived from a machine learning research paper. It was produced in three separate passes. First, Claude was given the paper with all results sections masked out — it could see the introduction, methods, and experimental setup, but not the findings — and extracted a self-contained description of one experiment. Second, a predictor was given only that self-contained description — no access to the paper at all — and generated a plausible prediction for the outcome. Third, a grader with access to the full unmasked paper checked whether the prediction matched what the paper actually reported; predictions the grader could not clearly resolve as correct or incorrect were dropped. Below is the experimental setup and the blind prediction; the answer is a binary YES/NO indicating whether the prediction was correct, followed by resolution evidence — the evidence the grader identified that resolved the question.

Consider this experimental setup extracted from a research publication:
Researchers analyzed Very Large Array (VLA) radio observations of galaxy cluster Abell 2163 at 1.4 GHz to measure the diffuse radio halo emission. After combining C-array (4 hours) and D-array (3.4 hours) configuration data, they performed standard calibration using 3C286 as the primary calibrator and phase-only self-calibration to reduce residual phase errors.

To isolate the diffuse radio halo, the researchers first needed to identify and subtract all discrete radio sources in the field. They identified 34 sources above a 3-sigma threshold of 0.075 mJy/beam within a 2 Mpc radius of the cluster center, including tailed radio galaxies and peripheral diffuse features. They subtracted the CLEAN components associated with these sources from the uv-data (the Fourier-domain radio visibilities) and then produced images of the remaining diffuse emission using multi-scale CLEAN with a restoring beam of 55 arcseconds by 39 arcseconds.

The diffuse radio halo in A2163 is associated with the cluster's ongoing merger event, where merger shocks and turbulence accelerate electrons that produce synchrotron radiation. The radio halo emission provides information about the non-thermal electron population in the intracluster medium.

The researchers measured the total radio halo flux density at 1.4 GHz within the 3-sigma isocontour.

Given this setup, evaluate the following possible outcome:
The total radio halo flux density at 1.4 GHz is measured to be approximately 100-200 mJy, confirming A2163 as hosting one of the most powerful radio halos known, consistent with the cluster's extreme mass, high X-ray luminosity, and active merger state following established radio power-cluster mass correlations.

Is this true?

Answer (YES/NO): YES